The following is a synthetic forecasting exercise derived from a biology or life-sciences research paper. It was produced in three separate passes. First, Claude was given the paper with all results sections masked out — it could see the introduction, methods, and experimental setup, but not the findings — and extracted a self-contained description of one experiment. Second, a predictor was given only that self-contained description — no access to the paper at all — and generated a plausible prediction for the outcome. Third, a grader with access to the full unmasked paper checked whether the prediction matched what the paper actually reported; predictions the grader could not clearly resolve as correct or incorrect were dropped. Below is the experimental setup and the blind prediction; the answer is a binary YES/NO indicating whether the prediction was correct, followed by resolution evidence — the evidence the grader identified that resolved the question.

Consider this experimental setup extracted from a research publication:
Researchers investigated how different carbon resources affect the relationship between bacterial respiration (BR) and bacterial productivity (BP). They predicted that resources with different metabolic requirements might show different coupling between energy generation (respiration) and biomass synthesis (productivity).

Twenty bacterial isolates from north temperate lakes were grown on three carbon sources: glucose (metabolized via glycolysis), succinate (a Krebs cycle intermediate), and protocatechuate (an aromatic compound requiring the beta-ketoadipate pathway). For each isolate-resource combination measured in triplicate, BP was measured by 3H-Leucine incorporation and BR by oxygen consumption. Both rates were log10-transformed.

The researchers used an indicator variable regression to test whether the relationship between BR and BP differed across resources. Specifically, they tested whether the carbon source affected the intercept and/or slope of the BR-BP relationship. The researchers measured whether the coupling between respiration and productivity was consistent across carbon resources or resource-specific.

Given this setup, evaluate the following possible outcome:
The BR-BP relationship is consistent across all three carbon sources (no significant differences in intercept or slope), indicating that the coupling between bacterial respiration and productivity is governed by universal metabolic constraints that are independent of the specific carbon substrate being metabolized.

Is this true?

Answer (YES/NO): YES